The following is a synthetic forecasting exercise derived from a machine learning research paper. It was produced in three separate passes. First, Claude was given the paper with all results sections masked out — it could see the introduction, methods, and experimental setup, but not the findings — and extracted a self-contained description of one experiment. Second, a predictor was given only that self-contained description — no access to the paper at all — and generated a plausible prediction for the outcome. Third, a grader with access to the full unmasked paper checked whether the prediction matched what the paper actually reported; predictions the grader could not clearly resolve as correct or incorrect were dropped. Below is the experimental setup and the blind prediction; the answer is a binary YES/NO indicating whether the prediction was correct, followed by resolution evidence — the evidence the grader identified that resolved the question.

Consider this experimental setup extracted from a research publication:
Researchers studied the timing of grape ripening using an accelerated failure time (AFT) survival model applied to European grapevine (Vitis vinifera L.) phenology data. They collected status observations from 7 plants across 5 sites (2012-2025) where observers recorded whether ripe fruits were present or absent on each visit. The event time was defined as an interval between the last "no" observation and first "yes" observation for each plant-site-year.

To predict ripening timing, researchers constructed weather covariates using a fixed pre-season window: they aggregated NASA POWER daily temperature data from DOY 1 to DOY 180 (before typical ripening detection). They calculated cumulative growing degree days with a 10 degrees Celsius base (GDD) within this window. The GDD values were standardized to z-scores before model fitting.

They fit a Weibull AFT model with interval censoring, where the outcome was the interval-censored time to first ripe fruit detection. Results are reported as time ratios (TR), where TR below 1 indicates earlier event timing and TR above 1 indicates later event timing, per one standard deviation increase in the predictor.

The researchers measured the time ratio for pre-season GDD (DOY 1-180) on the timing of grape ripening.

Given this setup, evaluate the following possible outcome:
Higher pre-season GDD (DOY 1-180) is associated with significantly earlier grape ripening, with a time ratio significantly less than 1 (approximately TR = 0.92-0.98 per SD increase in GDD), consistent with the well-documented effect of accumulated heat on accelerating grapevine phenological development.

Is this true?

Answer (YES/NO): NO